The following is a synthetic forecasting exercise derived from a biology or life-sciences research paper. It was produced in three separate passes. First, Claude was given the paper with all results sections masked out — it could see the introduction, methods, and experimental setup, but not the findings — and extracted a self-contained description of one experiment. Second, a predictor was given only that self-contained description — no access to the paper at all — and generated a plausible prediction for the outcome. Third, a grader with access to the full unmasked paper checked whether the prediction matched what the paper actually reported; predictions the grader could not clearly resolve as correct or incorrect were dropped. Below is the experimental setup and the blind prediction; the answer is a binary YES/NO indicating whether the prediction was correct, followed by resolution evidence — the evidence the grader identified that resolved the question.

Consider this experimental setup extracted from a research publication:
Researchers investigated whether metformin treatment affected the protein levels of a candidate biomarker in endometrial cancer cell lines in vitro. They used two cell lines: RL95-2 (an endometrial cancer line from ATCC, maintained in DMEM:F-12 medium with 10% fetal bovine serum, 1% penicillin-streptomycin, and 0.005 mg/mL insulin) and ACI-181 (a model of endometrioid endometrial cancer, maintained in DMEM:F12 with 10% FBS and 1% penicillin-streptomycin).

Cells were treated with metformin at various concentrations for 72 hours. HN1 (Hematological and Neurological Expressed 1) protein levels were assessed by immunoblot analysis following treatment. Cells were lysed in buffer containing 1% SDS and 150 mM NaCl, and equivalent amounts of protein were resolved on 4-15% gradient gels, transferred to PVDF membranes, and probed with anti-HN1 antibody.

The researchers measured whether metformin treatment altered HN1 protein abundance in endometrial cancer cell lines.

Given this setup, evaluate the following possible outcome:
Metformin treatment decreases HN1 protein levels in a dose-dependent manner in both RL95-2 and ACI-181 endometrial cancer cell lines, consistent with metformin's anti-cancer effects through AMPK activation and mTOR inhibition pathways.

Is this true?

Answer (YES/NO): NO